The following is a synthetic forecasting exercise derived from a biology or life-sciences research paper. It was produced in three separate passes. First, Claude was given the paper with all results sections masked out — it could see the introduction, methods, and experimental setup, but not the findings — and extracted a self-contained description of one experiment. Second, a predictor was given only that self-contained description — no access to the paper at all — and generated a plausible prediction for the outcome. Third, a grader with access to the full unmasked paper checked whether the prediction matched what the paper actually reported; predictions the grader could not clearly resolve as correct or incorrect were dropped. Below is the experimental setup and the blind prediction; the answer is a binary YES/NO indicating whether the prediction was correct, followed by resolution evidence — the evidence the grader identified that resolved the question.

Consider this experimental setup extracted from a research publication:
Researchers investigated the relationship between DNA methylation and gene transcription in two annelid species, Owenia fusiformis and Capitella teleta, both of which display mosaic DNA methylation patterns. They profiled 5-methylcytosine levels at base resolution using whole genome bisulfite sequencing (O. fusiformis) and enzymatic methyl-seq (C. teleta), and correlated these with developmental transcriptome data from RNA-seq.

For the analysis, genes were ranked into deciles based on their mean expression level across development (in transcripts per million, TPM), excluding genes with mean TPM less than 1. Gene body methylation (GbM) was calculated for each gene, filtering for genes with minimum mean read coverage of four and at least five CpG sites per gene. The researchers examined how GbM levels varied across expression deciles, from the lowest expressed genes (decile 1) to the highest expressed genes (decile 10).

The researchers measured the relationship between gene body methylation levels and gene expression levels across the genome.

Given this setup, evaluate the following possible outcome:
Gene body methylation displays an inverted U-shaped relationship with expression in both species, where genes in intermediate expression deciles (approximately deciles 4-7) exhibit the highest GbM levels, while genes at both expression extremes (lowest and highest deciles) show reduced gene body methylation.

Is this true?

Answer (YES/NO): NO